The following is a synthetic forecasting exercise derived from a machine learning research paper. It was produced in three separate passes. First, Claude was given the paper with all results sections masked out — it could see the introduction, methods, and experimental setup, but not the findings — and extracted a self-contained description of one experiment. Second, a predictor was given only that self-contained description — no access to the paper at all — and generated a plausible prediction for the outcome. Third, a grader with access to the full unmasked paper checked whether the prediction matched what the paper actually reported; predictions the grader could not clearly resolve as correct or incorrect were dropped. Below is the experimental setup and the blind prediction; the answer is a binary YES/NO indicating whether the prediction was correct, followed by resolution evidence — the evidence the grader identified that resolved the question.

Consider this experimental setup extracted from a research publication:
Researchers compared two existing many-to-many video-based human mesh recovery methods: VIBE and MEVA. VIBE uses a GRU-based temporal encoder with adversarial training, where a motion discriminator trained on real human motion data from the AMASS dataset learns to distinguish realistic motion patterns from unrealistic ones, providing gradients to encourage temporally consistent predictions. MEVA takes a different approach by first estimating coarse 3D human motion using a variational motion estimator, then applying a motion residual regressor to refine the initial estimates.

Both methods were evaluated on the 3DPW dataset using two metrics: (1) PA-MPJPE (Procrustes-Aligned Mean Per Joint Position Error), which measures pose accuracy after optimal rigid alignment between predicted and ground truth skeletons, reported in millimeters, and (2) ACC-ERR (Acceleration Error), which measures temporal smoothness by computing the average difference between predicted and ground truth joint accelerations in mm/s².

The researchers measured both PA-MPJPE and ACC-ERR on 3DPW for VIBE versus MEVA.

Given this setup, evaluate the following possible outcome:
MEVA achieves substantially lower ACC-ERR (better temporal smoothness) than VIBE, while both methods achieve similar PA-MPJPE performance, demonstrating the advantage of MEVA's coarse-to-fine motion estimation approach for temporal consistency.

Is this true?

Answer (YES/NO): NO